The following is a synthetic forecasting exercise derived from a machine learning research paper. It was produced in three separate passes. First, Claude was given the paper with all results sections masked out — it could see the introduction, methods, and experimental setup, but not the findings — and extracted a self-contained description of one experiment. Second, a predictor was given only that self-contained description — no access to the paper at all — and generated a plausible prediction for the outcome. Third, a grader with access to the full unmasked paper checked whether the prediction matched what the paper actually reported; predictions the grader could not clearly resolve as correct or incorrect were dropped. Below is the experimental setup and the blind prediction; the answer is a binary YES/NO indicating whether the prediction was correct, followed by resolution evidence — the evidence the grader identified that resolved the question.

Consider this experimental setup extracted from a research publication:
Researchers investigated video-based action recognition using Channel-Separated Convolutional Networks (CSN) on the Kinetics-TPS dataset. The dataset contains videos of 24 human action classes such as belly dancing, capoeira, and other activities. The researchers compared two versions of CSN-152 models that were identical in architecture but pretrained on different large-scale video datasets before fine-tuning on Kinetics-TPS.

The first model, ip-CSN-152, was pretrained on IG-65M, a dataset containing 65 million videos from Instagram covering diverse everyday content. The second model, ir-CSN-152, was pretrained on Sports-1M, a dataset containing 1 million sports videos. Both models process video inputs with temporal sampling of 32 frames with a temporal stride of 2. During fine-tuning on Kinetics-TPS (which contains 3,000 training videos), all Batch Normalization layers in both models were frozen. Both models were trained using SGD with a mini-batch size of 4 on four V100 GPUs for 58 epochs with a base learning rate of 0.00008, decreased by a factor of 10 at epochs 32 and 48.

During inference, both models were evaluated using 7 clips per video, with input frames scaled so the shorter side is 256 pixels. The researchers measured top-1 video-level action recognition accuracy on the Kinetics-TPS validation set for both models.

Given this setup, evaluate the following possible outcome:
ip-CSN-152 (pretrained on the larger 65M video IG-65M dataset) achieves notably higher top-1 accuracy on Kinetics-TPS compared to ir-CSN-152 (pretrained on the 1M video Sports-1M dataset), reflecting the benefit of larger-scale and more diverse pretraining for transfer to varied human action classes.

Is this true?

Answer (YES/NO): YES